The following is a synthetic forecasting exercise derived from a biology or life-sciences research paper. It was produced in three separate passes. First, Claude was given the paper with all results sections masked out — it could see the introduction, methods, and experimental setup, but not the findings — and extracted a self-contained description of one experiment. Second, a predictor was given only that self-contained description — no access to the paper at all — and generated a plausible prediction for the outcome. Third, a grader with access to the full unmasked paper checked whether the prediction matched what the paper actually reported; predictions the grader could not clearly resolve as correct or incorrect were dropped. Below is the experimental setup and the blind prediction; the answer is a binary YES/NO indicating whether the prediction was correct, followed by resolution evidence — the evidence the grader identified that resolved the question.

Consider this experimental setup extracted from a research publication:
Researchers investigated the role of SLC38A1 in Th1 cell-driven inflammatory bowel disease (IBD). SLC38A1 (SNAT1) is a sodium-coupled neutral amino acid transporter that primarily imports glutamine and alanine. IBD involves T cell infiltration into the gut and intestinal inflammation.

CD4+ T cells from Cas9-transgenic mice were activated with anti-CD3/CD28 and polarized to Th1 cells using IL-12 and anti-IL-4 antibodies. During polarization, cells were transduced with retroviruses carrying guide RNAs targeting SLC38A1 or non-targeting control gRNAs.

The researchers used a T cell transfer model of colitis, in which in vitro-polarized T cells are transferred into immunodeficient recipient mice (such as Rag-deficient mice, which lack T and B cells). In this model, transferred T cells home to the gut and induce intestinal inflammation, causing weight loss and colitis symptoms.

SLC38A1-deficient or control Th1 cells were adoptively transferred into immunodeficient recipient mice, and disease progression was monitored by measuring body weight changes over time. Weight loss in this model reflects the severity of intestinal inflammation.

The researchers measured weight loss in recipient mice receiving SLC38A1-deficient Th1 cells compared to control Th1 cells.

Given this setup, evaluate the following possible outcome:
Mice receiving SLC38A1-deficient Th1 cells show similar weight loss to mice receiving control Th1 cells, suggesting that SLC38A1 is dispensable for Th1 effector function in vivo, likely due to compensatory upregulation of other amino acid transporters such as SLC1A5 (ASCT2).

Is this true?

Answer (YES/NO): NO